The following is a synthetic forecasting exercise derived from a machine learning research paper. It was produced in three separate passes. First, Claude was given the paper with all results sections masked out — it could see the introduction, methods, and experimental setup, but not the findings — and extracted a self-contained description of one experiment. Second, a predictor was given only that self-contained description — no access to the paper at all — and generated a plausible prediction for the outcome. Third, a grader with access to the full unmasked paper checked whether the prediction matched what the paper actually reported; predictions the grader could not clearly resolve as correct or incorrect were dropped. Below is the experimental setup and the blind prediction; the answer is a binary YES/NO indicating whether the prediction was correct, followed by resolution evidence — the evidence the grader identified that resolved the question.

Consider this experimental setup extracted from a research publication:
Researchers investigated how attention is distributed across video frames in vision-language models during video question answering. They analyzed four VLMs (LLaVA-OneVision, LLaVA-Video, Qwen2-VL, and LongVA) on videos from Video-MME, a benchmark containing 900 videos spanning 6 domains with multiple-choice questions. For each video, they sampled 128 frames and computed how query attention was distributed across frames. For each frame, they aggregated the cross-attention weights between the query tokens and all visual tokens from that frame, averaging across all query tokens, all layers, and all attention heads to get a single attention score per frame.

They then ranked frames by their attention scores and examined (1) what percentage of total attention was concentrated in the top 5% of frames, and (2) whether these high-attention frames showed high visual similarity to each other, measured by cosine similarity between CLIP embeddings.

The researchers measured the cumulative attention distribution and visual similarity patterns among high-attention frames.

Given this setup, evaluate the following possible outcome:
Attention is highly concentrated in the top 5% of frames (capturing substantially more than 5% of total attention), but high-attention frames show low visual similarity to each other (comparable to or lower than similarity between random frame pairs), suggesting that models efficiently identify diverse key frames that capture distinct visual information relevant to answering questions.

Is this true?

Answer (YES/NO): NO